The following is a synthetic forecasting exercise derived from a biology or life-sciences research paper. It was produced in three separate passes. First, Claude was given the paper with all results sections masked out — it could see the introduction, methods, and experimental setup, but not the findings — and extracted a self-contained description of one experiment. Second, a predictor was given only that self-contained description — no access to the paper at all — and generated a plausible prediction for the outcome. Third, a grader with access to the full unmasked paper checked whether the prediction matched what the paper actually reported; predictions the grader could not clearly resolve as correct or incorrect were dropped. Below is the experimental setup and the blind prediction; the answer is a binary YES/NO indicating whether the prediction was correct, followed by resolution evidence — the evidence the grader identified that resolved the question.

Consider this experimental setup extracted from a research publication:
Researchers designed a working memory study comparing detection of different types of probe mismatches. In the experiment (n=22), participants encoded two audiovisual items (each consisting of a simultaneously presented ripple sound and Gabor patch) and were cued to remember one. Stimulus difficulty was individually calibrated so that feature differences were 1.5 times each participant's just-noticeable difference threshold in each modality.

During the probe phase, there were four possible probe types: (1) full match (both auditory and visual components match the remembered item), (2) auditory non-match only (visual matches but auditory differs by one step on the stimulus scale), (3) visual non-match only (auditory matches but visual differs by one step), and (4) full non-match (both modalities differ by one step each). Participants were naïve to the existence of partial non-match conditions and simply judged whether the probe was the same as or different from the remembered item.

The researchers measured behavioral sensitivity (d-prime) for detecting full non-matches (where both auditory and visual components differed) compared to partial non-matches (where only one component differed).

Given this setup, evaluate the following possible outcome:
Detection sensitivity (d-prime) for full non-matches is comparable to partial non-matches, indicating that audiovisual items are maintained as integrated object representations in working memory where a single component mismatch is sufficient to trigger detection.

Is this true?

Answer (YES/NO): NO